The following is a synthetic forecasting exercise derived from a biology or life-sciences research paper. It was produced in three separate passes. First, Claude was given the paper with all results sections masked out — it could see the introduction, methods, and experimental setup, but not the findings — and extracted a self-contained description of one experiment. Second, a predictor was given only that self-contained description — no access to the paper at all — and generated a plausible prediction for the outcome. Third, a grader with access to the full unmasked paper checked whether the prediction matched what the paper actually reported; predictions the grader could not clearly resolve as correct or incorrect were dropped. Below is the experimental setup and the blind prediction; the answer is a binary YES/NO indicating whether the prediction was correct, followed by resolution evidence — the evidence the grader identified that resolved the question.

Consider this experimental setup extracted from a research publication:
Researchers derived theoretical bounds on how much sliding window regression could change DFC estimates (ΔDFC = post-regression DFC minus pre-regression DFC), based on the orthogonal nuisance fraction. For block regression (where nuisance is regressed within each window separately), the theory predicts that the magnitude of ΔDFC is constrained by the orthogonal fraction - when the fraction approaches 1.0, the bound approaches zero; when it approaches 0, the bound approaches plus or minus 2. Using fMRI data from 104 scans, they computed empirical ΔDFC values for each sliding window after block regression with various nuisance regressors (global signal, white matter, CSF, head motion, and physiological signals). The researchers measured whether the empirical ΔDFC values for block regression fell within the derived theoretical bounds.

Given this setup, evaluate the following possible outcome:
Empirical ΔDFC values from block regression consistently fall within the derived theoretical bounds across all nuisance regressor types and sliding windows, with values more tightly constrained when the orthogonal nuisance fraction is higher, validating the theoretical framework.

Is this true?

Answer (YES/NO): YES